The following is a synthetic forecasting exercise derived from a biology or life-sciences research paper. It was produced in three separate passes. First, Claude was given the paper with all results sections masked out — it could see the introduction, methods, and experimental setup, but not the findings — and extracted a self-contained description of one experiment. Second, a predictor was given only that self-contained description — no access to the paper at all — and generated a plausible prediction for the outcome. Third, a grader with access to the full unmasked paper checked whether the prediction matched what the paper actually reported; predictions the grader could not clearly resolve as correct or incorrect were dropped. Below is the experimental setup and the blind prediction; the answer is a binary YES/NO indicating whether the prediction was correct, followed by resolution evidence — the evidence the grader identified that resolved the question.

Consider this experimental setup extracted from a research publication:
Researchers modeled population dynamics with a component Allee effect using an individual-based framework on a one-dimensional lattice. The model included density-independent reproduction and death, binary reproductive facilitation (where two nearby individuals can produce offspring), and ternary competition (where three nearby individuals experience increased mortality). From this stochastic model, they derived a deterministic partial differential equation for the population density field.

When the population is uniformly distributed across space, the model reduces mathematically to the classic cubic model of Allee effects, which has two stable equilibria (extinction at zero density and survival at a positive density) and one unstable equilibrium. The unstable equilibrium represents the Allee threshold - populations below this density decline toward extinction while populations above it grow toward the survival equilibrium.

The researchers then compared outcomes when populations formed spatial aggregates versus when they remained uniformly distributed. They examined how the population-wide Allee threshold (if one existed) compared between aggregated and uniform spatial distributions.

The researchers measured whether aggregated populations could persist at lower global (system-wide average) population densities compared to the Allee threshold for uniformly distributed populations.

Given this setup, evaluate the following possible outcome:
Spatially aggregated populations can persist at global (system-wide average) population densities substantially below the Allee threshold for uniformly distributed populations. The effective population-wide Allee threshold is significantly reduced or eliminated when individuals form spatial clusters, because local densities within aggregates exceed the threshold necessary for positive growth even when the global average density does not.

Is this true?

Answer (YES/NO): YES